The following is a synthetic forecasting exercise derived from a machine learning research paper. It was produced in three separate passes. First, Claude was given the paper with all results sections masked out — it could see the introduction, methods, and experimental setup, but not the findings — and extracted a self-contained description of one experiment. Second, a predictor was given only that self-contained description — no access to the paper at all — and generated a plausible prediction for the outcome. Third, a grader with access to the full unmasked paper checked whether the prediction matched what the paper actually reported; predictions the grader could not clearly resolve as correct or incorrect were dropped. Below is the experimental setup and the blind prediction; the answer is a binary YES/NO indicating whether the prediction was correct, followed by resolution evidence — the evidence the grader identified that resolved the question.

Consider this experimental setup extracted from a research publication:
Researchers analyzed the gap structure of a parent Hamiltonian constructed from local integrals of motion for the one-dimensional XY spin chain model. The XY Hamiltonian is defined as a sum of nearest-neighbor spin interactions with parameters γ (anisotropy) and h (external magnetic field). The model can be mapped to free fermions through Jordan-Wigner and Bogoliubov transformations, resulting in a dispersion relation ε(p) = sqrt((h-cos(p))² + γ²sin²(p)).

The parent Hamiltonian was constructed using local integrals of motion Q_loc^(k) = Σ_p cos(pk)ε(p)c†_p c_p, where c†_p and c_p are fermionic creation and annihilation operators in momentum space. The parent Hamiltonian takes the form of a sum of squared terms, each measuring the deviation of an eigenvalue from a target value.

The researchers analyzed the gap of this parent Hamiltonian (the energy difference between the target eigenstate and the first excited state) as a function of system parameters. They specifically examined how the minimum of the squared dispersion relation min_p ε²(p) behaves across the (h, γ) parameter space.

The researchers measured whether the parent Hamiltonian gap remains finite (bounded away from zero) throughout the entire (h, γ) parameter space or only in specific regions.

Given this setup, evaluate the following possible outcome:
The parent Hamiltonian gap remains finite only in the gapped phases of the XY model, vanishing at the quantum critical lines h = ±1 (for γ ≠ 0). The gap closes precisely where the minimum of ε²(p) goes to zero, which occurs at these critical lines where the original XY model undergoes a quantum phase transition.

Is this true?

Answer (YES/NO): YES